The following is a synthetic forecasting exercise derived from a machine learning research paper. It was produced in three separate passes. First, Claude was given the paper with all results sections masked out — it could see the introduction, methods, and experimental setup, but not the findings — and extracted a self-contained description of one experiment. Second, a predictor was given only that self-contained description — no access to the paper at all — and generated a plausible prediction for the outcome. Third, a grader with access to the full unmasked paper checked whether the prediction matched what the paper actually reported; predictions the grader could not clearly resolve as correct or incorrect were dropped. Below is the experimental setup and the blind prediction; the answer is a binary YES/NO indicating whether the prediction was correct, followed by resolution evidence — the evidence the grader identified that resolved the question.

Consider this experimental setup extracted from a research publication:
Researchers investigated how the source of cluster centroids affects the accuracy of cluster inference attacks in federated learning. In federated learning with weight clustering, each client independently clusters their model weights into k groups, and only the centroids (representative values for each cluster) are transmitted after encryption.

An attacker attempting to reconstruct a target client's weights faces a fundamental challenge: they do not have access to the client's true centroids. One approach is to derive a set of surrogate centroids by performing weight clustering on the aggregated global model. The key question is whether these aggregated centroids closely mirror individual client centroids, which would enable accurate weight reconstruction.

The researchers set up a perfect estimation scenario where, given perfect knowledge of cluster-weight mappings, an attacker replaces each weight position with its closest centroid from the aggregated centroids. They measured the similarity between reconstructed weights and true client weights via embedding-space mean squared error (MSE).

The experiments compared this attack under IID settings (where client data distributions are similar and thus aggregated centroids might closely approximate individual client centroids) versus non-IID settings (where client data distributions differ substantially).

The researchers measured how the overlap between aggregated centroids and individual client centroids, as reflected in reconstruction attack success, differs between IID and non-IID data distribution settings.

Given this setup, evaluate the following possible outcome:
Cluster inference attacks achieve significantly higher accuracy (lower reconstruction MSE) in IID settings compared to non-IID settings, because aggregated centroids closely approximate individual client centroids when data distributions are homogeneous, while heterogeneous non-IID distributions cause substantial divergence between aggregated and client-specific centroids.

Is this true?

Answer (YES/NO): YES